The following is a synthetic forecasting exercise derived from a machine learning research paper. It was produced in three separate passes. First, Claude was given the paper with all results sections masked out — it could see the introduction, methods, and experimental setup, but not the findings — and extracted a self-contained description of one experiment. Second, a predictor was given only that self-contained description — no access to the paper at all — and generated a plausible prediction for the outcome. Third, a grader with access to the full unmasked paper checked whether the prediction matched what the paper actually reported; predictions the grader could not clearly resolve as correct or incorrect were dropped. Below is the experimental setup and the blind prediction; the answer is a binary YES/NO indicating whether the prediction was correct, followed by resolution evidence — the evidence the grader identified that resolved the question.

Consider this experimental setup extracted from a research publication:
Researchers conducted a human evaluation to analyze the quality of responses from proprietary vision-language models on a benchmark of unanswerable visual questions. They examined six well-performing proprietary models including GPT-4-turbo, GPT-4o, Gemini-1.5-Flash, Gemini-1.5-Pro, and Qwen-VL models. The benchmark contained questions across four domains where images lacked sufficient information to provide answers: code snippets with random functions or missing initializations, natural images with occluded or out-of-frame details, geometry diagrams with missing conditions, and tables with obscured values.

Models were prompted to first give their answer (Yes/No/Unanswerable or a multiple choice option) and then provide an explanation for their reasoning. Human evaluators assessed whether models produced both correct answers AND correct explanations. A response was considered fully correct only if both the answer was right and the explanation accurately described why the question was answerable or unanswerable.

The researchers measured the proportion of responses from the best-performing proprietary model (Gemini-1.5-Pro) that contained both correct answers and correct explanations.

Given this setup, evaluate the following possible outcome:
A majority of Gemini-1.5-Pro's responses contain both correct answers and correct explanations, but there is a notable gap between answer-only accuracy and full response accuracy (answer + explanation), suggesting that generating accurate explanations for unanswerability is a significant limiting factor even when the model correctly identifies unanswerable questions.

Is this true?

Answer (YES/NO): NO